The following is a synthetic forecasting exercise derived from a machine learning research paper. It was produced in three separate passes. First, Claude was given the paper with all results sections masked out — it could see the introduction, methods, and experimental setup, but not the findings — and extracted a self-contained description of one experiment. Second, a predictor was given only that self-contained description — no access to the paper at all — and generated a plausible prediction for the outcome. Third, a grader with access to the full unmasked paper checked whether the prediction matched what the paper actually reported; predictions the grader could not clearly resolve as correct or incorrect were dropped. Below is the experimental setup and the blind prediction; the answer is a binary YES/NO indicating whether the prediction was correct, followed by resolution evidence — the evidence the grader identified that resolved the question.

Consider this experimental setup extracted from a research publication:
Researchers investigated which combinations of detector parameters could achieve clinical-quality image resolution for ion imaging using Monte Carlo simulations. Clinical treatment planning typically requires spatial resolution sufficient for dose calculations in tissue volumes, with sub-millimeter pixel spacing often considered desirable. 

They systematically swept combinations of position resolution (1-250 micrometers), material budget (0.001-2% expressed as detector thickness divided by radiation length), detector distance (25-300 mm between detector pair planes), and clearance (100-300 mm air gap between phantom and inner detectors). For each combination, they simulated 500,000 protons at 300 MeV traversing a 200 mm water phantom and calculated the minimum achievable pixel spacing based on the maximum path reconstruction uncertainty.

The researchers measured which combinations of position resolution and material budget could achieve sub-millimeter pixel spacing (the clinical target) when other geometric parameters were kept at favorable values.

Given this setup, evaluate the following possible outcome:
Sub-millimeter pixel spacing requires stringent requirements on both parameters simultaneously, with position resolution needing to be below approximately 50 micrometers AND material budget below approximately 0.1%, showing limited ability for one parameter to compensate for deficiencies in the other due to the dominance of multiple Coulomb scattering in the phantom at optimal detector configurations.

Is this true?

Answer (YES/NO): NO